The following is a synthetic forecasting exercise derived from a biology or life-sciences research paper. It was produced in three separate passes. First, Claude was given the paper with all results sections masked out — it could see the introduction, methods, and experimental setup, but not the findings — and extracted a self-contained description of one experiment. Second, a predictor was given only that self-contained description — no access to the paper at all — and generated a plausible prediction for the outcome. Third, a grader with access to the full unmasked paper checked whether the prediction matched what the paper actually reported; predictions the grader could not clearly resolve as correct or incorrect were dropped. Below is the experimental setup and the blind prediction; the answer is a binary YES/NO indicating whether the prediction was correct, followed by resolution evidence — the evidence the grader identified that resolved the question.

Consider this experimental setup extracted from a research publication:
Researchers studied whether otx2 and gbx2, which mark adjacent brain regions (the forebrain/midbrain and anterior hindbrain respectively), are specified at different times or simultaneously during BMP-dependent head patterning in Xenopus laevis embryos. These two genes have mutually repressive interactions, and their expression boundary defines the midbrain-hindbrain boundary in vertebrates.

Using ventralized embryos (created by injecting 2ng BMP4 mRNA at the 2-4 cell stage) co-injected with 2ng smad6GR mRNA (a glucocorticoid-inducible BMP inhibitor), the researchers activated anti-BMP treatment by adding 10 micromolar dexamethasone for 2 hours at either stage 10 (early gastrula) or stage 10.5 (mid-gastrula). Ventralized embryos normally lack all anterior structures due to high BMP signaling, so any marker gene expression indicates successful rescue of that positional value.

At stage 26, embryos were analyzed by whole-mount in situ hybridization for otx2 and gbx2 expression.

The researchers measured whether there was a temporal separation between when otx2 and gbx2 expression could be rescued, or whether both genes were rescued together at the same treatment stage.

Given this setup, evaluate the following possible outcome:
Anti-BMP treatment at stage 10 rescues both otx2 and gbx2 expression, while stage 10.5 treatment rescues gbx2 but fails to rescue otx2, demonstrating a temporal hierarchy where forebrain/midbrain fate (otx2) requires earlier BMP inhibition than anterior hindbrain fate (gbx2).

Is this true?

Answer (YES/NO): YES